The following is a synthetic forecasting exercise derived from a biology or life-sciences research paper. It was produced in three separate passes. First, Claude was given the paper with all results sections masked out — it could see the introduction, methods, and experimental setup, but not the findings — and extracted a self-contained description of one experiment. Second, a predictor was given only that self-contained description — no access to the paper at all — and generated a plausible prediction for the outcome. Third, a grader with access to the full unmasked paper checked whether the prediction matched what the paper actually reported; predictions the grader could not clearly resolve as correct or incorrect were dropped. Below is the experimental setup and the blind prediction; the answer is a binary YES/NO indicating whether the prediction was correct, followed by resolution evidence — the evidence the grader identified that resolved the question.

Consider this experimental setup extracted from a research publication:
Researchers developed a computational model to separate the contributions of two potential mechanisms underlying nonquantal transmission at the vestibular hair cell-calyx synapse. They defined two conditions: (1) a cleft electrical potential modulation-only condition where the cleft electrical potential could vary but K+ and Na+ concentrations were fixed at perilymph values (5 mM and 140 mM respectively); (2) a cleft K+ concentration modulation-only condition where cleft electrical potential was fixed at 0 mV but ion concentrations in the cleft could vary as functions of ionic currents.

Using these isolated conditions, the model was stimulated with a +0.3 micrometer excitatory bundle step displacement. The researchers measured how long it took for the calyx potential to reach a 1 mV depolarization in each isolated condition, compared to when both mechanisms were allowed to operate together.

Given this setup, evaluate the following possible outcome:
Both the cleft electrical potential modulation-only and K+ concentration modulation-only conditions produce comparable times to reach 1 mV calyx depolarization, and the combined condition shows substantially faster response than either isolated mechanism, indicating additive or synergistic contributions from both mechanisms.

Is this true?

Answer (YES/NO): NO